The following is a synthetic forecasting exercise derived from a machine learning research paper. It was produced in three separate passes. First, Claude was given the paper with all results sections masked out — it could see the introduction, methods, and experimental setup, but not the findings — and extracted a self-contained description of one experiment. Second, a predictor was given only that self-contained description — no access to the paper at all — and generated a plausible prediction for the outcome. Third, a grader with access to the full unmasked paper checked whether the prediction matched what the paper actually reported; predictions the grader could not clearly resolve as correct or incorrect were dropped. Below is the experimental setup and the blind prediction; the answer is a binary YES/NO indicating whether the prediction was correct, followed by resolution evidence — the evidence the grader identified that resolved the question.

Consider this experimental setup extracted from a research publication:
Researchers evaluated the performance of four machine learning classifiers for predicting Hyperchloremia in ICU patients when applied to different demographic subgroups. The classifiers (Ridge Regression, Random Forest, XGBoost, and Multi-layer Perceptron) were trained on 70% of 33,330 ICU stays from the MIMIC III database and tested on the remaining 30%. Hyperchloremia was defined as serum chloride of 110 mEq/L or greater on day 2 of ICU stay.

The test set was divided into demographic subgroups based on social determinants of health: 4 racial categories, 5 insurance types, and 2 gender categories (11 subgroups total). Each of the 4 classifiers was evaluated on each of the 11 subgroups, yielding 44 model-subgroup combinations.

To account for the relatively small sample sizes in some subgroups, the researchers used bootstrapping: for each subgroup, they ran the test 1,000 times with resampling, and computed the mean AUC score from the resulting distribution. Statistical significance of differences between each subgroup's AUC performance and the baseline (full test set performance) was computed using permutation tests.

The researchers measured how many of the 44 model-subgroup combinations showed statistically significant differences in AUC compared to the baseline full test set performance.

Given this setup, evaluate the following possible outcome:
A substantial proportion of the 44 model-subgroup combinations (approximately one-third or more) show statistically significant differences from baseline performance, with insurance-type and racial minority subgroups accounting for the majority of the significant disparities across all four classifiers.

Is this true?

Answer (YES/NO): YES